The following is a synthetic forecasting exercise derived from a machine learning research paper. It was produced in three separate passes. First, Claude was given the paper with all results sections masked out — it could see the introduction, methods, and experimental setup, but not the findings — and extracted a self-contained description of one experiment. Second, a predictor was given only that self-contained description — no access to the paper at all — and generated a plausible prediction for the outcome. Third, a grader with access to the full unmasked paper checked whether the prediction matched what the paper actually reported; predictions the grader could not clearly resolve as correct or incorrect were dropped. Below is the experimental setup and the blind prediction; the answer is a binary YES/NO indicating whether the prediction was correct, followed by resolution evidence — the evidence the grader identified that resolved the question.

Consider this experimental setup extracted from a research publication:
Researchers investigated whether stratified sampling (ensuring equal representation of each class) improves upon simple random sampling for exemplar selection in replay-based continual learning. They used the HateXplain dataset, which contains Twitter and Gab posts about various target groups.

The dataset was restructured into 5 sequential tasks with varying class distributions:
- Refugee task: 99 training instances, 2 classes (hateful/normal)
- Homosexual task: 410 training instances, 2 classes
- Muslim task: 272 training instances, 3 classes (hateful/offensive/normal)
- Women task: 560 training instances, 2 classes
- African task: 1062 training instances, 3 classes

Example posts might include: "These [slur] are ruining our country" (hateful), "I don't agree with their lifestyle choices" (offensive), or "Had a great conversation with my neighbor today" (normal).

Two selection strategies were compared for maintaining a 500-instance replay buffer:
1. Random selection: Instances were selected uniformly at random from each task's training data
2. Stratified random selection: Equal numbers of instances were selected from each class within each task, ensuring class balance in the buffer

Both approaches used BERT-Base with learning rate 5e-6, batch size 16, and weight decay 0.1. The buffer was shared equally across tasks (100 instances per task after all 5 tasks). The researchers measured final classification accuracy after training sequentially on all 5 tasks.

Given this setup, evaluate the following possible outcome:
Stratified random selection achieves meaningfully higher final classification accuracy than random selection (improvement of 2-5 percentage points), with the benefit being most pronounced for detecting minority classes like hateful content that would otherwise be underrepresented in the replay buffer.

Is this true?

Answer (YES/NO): NO